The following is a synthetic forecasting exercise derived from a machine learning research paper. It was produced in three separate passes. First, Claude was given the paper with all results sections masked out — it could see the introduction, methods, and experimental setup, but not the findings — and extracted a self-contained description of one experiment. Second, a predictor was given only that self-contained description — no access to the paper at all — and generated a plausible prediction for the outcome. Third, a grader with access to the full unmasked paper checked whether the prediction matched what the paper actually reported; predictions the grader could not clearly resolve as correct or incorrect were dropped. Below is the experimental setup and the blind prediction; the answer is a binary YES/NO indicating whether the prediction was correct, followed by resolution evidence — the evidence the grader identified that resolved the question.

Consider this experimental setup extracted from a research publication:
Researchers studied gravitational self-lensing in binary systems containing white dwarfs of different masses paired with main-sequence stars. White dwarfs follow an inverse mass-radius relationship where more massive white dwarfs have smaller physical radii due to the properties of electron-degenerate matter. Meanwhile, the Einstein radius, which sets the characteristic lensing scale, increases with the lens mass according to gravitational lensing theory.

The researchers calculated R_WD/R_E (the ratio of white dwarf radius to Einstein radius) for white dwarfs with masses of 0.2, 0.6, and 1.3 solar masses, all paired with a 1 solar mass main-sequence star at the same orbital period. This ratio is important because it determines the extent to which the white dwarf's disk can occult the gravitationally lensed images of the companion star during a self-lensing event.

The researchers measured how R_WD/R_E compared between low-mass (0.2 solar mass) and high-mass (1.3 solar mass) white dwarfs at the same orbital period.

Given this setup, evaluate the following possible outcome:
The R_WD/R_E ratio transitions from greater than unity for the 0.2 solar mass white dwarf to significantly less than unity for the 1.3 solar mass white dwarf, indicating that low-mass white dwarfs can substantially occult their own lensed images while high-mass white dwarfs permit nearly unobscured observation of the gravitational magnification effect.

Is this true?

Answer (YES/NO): YES